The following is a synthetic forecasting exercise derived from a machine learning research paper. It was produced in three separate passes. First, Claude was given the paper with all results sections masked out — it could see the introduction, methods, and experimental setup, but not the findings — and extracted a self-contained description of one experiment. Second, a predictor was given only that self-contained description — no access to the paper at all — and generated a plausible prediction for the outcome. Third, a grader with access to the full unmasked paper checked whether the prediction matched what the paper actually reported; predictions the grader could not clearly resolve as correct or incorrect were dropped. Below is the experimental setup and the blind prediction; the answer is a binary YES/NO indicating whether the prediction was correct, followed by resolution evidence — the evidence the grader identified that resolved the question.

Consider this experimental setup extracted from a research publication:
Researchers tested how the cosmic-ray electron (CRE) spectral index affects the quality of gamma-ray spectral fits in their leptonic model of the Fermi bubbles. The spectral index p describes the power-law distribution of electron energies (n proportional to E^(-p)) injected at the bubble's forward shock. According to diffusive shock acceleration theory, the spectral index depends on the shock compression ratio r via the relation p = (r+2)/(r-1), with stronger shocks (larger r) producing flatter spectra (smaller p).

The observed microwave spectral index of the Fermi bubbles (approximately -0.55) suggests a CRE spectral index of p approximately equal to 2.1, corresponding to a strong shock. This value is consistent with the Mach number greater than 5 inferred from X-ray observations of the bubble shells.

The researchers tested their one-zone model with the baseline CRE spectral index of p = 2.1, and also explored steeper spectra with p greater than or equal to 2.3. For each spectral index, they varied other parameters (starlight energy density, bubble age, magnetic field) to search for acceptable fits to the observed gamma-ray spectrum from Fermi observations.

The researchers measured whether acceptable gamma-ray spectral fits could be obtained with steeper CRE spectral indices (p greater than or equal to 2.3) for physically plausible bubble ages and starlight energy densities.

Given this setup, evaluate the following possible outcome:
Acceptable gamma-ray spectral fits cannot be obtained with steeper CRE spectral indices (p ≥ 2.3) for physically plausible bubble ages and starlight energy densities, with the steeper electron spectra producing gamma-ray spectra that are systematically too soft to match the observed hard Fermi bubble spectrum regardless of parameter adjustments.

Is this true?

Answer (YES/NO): YES